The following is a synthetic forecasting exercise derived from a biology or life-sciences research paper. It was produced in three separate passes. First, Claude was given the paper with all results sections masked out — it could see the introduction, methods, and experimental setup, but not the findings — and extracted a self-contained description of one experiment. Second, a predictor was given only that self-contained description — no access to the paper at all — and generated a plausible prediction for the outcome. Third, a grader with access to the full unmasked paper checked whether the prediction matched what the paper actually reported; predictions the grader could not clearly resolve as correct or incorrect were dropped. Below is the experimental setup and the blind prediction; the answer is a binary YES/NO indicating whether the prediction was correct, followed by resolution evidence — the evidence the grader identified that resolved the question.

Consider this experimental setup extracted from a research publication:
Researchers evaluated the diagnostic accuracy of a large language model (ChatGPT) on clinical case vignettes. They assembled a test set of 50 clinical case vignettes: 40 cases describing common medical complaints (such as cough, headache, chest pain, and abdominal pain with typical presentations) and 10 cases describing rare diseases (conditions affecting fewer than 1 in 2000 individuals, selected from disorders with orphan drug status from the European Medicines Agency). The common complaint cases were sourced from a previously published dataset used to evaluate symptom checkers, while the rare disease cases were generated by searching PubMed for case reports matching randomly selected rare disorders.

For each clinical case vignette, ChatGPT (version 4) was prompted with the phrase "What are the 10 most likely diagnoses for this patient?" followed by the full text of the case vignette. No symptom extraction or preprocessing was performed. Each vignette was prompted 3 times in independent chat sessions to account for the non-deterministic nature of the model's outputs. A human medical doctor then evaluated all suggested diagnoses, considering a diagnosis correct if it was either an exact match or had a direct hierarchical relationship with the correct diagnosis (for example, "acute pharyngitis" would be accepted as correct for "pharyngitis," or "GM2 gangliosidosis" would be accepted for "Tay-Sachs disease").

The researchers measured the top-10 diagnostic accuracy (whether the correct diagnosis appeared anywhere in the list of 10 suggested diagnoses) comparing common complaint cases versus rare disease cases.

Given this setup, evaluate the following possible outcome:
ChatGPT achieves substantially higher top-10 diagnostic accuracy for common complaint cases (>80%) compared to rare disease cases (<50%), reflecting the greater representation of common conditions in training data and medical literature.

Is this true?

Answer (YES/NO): NO